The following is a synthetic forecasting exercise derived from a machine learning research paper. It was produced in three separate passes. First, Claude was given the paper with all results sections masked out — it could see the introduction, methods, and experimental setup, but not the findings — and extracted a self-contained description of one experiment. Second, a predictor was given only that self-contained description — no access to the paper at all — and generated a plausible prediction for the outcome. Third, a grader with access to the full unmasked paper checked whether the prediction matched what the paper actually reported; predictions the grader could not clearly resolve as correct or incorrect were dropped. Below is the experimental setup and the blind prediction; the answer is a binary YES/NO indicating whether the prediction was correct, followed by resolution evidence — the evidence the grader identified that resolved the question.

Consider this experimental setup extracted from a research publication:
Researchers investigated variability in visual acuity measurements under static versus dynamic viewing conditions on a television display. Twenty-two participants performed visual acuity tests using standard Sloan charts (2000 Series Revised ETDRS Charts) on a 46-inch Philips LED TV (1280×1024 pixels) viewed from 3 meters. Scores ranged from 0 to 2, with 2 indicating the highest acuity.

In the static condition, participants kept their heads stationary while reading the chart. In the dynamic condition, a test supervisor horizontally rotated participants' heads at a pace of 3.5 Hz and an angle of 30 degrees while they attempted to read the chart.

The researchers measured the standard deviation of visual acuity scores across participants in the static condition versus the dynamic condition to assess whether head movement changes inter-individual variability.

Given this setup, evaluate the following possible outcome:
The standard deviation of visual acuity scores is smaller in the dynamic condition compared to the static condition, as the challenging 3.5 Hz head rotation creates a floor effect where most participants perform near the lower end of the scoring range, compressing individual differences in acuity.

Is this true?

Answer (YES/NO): NO